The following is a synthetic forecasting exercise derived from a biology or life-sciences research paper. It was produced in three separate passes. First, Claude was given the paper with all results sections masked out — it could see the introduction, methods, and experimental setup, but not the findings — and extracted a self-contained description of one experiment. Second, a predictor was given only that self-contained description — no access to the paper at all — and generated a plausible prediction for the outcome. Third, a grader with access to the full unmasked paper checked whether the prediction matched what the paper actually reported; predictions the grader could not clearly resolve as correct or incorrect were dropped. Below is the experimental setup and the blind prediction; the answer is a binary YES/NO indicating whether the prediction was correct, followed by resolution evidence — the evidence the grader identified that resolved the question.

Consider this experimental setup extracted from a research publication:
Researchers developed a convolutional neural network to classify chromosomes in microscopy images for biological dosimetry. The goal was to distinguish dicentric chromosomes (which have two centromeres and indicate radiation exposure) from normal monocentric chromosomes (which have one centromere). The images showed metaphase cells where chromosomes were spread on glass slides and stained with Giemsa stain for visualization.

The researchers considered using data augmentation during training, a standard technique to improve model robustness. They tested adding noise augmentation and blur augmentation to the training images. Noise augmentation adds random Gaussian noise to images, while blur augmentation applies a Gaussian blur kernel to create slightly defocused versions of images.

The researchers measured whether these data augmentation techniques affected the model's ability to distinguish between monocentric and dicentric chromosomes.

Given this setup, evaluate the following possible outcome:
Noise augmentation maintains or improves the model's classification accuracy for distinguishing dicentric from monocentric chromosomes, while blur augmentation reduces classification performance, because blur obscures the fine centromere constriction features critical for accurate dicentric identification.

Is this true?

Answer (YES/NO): NO